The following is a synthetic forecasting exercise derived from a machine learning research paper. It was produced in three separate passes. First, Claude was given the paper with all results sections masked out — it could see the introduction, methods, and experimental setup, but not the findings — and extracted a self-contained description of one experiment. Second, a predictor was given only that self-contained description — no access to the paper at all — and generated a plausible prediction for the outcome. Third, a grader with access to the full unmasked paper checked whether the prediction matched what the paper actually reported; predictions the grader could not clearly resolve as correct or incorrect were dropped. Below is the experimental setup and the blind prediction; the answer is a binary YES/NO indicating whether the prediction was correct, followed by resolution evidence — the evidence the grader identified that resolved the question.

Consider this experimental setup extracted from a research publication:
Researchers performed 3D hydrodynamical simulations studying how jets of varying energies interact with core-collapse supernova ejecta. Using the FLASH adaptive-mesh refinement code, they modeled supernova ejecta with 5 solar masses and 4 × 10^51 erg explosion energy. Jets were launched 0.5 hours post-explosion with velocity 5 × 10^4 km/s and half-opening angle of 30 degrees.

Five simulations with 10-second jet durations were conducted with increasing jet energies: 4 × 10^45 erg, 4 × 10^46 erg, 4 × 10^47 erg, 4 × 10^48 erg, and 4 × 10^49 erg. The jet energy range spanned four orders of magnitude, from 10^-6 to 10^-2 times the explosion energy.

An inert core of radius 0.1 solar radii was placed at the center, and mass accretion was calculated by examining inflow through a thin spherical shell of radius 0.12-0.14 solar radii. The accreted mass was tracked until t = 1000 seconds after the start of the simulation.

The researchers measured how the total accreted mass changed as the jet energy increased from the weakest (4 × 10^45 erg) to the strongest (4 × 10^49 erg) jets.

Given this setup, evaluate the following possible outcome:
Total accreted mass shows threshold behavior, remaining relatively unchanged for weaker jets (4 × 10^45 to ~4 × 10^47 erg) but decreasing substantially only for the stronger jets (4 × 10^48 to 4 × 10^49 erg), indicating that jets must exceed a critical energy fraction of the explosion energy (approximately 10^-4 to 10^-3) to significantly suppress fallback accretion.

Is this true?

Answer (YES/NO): NO